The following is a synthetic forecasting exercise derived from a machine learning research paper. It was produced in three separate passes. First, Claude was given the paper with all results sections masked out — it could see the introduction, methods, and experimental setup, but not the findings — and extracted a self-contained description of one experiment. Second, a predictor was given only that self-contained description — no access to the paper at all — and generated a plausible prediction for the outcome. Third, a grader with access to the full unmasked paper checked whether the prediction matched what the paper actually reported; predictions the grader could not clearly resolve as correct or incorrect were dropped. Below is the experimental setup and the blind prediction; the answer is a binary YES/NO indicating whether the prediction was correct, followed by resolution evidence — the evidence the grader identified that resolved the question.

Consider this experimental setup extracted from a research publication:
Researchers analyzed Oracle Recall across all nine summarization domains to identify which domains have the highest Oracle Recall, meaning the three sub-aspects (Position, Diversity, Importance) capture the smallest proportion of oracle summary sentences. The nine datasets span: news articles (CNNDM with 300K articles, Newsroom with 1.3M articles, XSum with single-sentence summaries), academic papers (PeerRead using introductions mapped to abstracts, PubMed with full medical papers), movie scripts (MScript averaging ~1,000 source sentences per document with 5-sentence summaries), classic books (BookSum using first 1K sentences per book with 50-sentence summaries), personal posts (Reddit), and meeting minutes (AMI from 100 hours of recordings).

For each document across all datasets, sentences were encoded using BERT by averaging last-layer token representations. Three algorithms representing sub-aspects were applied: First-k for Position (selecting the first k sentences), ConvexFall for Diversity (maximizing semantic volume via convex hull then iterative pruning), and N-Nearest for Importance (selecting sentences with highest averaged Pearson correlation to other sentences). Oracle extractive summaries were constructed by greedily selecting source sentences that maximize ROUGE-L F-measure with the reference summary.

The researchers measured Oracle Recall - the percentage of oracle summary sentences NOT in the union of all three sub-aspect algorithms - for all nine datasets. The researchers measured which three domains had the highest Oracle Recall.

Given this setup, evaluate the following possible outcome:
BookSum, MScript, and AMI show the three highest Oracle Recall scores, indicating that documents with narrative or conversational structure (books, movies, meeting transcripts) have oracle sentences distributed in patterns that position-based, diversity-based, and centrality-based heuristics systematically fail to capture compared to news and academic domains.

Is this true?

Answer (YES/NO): YES